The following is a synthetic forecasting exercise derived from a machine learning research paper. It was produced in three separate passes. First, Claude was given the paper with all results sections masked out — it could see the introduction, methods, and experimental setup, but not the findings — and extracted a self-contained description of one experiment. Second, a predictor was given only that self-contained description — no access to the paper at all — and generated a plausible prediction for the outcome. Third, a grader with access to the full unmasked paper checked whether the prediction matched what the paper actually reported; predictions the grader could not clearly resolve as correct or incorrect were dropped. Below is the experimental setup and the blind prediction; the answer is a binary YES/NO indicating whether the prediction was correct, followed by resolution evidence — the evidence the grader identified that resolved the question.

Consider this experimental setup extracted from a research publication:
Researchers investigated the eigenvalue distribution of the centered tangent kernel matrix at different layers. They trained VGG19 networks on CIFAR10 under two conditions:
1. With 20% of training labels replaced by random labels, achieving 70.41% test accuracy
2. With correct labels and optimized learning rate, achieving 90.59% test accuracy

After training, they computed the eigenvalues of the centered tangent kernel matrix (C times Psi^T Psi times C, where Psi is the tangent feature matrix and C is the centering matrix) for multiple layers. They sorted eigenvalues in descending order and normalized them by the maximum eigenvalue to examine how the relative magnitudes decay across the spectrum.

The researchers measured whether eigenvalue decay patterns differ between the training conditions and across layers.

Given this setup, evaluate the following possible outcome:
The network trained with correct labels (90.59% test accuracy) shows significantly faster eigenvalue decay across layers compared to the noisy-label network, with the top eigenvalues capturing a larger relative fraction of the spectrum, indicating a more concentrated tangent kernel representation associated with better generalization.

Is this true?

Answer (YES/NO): YES